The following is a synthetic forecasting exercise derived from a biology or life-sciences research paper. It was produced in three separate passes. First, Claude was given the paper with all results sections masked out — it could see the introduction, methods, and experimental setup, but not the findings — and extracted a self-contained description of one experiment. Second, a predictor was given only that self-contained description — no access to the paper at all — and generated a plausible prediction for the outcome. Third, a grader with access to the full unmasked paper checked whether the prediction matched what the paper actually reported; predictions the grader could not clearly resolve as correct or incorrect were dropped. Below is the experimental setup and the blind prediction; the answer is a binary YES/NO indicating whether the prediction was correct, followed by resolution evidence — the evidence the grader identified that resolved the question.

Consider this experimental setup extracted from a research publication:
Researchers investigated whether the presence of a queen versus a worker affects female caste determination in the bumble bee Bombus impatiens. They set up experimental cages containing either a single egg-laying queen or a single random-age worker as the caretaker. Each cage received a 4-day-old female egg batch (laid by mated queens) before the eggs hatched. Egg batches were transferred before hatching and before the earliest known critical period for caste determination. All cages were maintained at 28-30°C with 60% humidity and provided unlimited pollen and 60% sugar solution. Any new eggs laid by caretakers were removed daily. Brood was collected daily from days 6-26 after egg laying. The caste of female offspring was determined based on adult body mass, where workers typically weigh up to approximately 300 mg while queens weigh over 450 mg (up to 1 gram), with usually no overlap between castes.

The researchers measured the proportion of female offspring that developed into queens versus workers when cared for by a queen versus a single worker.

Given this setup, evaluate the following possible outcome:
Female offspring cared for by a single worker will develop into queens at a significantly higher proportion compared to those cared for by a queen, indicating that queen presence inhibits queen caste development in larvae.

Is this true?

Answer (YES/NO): NO